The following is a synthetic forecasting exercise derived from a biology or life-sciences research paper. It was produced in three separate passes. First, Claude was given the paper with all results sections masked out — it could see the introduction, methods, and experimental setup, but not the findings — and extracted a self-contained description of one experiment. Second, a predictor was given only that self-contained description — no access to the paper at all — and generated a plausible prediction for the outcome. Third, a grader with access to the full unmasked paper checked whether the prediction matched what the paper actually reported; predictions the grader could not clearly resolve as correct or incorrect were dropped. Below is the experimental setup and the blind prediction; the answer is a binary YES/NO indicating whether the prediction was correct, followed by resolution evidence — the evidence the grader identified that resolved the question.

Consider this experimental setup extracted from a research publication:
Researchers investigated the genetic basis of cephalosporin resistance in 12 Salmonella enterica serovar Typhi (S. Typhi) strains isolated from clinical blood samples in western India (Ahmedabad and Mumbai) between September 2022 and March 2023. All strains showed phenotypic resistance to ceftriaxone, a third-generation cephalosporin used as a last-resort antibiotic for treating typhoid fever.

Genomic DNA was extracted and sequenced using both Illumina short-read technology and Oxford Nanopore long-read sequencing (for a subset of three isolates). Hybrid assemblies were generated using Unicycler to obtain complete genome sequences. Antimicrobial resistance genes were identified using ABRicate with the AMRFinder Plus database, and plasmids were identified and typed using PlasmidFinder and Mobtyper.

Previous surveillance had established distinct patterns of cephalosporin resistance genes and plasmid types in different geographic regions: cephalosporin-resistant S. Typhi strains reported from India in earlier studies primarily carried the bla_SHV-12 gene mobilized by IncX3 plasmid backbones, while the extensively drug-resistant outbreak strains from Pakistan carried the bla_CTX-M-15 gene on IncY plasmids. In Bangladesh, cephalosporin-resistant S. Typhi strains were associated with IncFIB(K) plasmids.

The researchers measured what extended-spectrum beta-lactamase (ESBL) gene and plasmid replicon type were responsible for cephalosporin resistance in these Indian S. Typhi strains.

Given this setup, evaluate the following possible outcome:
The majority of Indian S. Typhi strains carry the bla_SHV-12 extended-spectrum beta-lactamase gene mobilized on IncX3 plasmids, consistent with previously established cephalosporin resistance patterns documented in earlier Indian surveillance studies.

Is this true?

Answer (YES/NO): NO